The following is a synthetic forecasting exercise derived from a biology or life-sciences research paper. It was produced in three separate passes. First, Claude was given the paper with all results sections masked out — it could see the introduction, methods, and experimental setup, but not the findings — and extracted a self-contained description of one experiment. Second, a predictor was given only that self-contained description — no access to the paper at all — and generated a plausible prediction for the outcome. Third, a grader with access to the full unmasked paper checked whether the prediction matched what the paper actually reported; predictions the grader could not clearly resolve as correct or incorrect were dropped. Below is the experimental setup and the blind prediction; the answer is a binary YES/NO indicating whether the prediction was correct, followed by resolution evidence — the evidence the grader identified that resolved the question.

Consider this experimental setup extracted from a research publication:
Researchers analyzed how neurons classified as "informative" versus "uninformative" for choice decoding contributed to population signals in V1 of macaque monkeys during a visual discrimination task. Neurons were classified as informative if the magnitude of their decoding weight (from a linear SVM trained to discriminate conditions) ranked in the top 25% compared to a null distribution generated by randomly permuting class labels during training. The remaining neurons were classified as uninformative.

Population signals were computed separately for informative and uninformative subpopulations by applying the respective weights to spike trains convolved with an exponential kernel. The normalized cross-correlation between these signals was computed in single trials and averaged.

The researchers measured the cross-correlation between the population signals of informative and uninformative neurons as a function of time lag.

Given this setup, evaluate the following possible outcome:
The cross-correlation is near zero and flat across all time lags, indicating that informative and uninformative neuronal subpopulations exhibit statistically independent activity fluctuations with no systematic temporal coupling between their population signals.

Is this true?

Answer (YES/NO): NO